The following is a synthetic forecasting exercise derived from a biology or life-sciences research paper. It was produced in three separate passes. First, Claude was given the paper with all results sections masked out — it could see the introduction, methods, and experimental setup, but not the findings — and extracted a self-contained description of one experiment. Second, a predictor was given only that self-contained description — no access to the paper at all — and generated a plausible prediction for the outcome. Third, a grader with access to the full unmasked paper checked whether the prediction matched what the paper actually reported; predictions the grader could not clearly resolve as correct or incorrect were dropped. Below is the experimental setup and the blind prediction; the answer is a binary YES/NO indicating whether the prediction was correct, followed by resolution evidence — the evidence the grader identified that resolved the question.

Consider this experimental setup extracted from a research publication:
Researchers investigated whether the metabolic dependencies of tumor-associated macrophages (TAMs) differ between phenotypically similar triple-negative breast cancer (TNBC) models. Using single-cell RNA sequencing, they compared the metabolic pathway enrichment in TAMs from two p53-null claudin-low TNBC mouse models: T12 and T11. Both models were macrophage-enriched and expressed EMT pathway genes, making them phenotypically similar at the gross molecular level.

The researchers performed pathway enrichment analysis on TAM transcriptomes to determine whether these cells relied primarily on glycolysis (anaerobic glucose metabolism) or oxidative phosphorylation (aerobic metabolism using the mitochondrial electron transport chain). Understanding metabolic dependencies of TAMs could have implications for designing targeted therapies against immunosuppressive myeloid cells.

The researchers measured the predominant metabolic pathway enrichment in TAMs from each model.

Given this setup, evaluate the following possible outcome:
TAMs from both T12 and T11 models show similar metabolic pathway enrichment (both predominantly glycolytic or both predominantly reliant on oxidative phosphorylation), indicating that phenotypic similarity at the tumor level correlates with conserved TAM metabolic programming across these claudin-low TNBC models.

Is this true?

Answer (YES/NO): NO